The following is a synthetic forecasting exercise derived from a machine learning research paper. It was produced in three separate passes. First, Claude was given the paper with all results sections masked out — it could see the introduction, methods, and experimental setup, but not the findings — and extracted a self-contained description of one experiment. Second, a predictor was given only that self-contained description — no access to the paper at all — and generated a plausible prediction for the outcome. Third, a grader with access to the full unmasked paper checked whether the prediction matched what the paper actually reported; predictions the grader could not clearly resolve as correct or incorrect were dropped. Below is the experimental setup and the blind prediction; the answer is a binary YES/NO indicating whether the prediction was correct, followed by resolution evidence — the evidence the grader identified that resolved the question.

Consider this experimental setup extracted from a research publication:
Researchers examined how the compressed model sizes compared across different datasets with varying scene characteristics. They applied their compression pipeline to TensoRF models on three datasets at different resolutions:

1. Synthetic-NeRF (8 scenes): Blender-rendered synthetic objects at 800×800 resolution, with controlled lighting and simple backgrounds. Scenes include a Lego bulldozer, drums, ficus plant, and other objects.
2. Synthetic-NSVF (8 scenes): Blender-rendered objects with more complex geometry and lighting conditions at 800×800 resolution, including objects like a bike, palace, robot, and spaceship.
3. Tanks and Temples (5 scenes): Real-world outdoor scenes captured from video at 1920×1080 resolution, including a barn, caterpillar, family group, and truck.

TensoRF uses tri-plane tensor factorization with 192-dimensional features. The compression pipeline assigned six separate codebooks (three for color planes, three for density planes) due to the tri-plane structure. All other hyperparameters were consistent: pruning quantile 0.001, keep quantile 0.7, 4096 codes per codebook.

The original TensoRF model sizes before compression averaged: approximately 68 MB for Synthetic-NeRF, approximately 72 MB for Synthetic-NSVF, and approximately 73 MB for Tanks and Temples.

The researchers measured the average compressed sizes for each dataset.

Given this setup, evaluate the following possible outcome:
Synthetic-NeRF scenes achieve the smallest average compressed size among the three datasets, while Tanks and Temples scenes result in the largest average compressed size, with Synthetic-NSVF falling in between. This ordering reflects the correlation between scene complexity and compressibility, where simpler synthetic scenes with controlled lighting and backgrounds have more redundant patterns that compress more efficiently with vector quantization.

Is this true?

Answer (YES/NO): NO